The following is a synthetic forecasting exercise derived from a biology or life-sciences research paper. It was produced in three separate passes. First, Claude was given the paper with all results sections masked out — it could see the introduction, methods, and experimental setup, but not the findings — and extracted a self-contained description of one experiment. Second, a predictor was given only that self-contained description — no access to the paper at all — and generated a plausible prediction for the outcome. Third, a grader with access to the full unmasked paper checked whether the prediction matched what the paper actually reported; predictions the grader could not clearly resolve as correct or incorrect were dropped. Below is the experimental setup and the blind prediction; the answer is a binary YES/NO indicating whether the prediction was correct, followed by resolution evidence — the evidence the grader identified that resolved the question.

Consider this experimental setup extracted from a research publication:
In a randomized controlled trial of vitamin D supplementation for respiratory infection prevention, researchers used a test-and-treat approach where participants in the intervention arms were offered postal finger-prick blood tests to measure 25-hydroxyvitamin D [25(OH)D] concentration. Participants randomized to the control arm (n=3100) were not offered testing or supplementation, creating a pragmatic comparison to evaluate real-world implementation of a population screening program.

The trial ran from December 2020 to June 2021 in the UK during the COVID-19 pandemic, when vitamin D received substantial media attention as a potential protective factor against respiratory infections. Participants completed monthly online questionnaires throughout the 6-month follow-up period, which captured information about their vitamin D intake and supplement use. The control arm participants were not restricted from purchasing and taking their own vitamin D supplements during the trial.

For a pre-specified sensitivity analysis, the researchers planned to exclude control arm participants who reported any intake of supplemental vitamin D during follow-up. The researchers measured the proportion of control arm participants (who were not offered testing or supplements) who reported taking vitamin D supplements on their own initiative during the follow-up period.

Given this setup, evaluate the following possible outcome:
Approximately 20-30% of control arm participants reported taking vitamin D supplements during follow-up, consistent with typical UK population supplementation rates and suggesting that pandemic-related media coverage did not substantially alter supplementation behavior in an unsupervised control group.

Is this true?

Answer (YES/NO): NO